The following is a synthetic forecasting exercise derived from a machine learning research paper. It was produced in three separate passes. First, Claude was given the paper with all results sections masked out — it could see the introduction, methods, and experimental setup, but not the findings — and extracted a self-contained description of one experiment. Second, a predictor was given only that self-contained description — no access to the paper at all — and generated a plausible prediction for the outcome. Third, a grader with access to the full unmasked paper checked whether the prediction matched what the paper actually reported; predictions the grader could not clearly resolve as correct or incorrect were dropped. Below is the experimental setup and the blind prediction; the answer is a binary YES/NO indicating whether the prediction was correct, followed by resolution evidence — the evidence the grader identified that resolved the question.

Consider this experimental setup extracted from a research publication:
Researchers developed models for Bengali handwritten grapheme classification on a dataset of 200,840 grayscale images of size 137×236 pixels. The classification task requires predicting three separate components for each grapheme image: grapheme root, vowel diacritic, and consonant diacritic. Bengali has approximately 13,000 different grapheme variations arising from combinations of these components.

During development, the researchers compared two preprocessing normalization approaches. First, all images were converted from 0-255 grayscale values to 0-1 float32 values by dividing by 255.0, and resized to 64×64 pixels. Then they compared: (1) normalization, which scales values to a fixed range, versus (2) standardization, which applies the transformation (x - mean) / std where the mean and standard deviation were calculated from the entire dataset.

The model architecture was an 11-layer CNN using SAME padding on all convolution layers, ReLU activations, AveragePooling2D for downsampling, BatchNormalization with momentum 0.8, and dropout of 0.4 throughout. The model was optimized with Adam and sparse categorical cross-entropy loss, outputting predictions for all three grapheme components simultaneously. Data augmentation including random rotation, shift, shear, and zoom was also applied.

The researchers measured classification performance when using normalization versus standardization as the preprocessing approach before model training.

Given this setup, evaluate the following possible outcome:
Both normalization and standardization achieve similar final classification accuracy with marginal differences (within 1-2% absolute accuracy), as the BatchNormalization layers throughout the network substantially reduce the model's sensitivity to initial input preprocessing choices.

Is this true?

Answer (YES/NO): NO